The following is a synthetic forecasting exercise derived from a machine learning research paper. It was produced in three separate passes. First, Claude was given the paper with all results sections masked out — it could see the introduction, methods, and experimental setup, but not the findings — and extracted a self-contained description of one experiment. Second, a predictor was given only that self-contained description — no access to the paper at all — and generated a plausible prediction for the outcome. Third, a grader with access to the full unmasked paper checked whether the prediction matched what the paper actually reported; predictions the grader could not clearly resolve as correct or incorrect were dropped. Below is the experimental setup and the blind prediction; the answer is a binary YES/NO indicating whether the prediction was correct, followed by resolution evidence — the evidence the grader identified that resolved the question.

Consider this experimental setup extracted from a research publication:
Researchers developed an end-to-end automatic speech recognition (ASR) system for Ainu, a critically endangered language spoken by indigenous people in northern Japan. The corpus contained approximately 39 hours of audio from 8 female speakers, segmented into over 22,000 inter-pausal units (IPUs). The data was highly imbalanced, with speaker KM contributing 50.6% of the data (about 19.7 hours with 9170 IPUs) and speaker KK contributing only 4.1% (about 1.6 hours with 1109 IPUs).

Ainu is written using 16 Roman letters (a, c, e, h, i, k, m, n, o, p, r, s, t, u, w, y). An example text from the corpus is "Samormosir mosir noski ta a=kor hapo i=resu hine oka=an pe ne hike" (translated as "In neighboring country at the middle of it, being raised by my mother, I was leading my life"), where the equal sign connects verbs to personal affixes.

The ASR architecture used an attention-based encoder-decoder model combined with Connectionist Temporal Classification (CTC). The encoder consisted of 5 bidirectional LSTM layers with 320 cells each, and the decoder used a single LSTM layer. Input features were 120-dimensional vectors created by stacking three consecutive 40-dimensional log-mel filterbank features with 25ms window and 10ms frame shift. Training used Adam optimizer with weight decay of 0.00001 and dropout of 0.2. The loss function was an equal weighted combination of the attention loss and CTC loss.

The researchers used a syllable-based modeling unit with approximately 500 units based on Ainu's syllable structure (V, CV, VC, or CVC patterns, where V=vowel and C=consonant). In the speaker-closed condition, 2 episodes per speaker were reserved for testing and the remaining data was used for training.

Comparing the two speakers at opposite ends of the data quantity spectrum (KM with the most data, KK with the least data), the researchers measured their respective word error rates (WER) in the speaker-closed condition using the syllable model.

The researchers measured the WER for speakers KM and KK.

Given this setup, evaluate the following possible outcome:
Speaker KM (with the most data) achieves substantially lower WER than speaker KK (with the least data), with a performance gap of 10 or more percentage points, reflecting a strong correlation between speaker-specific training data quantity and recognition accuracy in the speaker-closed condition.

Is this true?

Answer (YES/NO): YES